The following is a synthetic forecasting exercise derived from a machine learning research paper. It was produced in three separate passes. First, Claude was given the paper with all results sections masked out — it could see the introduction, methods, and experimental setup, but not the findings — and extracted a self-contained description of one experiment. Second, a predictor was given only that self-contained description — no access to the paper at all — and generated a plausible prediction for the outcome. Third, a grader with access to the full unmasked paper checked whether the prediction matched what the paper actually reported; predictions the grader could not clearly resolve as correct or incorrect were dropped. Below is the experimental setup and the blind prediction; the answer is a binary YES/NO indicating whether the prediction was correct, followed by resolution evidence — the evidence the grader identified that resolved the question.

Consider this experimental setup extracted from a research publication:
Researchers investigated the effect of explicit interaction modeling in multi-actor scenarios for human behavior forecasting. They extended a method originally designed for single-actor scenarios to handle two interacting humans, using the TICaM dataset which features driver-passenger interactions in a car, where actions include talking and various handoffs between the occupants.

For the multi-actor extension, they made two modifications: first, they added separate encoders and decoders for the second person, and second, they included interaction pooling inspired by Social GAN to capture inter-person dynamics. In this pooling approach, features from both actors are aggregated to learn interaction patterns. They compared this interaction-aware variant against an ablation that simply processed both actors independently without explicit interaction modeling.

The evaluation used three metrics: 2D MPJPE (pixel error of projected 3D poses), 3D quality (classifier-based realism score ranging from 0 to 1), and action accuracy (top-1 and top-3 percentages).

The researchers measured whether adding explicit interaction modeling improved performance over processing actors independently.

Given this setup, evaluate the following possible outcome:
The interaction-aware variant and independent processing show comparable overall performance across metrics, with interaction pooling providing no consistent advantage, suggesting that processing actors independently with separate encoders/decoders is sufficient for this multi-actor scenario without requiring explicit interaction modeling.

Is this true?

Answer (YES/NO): NO